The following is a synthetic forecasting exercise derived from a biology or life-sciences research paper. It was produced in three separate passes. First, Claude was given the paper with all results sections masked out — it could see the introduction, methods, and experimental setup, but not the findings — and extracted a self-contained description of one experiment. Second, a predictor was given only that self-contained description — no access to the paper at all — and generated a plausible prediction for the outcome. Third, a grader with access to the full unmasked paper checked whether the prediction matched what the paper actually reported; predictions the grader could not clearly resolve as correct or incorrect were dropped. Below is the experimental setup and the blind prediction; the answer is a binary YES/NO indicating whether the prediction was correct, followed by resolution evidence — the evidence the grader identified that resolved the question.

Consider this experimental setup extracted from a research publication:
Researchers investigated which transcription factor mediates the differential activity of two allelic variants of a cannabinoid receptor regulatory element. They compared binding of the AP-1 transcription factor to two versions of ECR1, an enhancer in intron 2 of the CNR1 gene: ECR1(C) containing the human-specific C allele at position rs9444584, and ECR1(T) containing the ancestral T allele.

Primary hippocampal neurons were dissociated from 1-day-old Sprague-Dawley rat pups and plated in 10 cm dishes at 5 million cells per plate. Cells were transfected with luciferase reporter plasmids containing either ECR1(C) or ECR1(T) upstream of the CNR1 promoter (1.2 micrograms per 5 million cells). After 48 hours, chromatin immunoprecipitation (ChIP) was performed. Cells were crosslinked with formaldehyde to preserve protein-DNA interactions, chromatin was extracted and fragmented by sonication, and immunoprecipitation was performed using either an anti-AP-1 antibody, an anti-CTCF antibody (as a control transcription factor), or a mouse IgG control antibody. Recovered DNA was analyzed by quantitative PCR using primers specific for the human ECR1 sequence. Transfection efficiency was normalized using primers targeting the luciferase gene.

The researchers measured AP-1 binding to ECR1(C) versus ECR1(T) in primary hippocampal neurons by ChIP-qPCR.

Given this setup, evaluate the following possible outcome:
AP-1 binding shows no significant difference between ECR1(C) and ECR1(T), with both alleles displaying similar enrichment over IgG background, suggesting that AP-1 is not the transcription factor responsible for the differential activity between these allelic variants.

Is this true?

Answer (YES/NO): NO